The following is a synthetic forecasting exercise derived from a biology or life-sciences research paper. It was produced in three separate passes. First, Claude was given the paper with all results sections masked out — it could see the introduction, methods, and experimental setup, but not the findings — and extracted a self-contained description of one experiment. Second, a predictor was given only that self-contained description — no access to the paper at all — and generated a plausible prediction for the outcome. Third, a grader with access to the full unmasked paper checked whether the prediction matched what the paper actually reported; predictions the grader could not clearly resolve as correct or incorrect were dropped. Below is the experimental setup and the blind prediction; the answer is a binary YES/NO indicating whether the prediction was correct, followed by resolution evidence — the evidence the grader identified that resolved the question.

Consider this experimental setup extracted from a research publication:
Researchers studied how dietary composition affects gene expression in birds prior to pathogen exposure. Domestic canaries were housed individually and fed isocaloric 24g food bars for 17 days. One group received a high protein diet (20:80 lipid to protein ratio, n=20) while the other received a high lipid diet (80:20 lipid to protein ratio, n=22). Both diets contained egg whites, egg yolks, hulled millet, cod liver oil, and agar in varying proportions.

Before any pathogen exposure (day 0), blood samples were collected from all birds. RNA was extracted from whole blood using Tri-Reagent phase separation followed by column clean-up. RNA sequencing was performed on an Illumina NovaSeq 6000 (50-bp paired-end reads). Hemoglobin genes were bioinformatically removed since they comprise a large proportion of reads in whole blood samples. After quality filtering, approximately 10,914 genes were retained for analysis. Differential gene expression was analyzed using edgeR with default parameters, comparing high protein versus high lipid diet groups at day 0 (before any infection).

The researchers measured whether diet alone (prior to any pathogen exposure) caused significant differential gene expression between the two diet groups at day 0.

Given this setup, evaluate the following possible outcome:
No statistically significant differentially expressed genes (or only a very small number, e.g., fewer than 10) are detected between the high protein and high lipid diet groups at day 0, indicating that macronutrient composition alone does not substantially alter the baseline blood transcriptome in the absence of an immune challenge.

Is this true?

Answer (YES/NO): NO